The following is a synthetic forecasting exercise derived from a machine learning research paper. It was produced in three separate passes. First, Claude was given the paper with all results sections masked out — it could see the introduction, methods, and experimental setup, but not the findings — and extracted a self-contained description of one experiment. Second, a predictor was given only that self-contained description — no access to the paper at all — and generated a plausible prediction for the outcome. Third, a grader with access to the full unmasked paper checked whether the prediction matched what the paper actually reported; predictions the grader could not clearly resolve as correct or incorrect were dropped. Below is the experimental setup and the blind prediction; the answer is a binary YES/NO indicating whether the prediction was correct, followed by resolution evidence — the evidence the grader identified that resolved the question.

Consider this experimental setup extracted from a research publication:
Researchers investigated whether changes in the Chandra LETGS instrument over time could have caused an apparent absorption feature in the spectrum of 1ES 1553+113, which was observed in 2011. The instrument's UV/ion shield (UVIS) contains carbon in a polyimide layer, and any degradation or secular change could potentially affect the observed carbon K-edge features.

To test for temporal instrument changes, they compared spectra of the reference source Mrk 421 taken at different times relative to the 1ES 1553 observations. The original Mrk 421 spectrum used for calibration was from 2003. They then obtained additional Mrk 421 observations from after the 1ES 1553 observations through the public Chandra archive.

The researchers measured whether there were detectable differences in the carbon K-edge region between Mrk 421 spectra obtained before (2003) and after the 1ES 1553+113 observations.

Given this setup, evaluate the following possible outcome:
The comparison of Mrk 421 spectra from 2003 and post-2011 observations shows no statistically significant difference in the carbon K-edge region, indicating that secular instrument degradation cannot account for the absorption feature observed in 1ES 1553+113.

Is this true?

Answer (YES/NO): YES